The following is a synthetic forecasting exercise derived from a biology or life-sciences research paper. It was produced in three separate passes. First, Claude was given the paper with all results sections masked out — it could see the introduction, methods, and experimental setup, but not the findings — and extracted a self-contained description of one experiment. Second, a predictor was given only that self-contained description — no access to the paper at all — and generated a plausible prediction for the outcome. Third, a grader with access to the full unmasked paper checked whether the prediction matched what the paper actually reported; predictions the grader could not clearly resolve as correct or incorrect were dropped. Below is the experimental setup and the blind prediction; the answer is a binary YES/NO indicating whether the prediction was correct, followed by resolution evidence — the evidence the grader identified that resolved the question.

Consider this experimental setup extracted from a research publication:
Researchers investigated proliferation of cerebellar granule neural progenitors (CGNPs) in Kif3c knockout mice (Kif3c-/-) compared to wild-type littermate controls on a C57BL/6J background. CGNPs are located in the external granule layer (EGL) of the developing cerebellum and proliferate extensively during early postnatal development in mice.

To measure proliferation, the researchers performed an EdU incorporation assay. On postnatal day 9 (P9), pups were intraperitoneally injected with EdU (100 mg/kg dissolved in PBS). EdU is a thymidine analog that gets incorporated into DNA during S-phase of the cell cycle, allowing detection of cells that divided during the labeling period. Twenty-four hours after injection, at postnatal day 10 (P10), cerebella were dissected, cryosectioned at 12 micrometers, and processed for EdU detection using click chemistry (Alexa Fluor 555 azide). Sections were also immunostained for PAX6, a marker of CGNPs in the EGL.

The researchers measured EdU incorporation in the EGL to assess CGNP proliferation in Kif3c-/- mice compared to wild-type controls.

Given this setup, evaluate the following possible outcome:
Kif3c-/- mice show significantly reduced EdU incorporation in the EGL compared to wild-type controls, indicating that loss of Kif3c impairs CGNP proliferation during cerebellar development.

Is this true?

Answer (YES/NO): YES